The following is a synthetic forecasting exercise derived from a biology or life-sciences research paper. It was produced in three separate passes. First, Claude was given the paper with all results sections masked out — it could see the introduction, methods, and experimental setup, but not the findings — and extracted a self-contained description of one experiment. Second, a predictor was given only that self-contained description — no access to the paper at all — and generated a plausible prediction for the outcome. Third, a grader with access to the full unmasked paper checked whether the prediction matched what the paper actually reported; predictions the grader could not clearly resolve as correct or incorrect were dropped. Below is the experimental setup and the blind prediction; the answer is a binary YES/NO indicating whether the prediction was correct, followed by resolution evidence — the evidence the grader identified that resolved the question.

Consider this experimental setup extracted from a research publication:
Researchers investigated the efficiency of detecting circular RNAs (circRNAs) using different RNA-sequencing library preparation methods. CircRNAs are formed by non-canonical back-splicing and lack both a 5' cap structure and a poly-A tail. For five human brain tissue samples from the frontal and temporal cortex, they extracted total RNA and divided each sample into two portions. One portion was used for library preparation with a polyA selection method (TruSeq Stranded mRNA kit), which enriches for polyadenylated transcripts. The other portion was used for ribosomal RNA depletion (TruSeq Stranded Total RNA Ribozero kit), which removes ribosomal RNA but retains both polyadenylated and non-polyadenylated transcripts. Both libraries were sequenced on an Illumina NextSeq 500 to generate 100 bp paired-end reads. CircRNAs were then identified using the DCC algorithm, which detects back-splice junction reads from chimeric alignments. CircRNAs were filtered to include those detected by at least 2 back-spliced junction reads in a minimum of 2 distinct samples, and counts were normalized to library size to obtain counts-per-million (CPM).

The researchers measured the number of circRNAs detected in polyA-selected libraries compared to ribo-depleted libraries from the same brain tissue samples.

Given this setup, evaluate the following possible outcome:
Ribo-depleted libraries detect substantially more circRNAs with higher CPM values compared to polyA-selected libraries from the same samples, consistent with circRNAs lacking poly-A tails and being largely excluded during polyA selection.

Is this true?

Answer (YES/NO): YES